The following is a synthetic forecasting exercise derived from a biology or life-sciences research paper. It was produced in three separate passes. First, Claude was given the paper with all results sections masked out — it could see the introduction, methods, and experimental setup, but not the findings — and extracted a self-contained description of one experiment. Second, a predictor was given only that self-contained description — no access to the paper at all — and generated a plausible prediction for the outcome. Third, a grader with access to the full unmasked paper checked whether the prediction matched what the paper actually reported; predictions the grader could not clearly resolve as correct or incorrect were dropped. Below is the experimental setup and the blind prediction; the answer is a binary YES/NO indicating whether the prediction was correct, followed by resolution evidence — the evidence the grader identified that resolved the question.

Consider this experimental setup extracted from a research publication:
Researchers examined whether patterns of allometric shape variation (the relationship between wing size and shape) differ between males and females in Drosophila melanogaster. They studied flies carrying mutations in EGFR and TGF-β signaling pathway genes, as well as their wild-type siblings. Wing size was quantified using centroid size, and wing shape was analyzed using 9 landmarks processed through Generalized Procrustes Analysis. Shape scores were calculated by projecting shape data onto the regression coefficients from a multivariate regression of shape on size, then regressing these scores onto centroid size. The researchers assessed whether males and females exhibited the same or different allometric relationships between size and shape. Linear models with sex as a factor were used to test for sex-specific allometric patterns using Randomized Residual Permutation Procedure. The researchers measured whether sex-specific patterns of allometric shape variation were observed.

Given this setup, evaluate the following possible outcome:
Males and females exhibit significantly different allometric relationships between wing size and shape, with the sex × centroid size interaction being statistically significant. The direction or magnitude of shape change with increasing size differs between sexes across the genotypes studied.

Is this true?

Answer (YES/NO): NO